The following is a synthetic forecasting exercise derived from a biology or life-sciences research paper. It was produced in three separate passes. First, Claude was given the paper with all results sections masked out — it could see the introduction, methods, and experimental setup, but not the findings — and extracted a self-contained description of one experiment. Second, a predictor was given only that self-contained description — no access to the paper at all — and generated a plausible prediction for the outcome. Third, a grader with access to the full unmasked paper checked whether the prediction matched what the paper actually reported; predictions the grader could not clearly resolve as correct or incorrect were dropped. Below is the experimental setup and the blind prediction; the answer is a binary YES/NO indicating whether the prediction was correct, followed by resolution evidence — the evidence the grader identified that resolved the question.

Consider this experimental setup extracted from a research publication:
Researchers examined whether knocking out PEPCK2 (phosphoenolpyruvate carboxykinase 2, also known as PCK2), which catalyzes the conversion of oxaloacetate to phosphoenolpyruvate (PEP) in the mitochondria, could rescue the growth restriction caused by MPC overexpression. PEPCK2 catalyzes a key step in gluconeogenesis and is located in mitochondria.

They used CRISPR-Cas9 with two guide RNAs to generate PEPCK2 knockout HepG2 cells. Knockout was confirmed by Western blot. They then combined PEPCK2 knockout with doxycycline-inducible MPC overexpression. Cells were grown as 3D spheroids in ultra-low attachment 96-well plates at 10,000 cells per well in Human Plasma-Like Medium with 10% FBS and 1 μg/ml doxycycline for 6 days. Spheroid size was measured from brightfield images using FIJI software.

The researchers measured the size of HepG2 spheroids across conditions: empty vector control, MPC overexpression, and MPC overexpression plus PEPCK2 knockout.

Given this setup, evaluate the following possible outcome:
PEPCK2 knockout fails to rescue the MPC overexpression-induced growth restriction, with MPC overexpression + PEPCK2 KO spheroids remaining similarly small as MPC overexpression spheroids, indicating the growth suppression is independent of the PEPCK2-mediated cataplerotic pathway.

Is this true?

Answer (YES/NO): NO